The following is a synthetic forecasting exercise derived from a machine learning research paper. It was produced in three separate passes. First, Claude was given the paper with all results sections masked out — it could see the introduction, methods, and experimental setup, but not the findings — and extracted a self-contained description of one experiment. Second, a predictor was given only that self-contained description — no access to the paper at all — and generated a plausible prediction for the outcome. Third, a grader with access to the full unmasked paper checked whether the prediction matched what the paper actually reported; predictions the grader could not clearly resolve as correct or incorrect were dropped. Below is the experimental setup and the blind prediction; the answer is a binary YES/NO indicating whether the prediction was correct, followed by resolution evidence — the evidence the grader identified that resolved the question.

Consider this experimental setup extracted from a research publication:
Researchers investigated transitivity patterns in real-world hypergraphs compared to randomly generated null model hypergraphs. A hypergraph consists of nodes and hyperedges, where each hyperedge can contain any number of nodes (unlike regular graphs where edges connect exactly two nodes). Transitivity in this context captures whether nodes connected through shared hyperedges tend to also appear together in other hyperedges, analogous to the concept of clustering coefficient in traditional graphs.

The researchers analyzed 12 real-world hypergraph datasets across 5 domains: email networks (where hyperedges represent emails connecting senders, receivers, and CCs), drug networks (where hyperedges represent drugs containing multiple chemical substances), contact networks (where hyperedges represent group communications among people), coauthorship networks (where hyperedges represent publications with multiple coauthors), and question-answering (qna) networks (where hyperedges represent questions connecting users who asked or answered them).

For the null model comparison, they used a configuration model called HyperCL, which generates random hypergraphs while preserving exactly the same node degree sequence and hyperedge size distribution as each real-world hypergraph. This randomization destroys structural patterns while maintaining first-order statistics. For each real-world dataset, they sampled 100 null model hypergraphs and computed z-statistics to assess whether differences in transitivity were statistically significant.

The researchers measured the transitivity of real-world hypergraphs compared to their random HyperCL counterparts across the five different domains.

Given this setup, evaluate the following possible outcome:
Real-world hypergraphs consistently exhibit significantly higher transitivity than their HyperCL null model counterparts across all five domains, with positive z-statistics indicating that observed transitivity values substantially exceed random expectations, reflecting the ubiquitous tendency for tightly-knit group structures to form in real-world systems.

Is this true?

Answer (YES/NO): NO